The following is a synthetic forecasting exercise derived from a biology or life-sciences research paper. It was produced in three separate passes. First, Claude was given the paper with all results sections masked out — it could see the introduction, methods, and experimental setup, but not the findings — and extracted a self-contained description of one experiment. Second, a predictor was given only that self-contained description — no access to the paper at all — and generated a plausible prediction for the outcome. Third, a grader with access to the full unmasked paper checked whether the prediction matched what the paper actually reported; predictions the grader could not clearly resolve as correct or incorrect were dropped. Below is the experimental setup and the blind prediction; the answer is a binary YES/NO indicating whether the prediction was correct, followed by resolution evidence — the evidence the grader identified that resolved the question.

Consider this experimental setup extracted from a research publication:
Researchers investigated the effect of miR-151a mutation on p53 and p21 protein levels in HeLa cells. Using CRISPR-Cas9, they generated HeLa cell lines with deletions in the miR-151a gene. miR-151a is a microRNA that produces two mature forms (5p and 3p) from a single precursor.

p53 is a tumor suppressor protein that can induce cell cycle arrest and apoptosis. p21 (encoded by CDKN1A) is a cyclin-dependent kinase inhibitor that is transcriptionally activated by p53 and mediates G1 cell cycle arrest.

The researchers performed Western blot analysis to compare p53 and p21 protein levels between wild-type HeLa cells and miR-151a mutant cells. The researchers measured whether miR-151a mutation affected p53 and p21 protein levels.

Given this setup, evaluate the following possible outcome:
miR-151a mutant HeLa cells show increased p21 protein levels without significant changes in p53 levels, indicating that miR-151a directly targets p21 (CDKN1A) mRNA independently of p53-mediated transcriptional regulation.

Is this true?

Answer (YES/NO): NO